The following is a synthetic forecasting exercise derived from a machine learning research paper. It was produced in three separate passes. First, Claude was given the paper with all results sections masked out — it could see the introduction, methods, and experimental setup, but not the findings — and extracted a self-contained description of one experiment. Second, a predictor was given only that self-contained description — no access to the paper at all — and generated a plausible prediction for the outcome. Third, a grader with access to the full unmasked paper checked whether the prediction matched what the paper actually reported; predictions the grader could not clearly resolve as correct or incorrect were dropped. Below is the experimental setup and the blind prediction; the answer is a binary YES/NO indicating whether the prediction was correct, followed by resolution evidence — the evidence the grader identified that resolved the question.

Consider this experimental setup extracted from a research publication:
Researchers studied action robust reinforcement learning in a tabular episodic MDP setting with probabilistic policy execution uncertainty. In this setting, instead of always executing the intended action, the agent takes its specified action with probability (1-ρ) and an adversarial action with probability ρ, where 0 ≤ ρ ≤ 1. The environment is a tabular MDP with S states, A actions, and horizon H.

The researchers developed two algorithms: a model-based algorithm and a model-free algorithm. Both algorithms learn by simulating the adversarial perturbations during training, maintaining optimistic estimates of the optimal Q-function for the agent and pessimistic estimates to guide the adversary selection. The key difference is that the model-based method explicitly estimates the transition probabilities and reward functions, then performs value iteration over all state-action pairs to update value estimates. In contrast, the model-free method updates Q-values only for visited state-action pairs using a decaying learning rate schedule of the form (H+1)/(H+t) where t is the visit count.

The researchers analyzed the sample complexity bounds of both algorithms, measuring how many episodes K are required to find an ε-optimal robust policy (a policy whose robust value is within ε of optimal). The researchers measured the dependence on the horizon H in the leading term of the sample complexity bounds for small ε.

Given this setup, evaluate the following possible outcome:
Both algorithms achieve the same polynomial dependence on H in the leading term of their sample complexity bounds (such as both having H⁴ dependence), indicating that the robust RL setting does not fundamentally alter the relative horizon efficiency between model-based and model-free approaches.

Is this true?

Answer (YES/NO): NO